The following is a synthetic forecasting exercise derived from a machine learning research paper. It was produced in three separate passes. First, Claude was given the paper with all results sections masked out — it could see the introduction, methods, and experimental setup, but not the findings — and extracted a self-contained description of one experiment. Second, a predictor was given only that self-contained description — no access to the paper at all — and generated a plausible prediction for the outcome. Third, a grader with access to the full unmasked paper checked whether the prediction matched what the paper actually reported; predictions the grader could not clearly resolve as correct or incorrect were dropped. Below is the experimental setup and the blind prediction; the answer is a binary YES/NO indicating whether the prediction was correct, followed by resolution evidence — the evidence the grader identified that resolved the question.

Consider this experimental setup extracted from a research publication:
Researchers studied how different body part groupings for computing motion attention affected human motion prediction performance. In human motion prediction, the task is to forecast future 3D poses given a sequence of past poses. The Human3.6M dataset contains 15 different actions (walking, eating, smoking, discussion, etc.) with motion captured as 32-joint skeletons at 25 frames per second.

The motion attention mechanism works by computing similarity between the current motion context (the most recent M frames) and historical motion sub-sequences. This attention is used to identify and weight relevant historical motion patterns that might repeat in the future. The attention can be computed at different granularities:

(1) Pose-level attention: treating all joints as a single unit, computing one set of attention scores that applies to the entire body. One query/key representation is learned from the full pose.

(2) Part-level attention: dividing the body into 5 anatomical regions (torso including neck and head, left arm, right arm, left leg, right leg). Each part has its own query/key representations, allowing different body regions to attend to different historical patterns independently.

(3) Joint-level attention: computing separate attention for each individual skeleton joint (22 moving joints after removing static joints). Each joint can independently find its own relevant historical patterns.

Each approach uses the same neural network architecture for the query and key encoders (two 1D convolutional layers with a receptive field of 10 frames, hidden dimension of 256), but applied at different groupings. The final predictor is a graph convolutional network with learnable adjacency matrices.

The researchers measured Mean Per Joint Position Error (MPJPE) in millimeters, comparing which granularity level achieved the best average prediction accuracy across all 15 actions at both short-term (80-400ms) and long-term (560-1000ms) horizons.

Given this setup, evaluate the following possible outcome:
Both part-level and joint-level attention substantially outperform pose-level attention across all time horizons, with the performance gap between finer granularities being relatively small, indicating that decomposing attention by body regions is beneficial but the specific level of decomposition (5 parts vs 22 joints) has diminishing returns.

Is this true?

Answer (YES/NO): NO